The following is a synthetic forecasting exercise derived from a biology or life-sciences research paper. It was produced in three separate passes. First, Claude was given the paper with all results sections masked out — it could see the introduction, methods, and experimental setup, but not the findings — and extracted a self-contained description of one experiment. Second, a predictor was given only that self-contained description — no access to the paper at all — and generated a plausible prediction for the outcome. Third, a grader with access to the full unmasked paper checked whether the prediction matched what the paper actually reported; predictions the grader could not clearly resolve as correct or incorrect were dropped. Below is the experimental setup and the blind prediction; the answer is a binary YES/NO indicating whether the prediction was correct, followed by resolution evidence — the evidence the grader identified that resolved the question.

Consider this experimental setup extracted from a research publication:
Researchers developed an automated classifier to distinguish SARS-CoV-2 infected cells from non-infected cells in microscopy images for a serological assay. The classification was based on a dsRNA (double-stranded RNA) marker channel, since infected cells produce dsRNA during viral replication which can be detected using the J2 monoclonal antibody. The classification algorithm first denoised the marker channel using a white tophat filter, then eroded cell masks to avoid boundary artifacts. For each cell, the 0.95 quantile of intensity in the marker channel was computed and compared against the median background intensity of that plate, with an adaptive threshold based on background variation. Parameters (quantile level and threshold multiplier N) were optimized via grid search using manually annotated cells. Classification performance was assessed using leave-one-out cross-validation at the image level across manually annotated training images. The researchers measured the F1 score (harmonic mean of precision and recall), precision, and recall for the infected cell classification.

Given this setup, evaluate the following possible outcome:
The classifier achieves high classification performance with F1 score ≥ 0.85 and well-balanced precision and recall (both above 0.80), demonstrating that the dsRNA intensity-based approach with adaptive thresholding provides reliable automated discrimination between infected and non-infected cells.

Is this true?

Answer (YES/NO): NO